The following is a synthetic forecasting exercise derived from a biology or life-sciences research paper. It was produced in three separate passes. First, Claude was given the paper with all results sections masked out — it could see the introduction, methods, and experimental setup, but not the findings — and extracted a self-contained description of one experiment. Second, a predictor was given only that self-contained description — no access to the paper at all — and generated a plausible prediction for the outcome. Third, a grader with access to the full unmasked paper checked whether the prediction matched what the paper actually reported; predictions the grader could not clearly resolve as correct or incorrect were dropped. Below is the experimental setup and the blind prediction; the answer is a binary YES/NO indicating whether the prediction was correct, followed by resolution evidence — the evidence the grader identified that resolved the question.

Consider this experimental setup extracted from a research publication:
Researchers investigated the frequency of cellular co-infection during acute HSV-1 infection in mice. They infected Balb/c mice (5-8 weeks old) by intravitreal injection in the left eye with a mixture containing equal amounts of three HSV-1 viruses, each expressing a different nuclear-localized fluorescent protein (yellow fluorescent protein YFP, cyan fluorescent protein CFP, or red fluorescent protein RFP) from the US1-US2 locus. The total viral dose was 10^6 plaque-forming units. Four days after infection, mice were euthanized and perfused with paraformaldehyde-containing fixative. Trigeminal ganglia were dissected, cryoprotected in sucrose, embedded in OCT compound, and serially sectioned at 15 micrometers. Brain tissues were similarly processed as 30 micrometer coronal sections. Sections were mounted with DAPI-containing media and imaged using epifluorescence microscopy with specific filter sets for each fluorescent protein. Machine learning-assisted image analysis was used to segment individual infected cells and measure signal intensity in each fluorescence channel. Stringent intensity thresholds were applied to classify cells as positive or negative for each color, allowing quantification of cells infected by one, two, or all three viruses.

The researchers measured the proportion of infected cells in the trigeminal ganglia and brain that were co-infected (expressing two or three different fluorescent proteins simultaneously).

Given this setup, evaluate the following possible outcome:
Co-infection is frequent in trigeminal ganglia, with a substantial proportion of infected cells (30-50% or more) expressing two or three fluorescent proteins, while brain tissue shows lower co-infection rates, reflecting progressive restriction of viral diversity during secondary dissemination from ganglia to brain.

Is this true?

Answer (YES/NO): YES